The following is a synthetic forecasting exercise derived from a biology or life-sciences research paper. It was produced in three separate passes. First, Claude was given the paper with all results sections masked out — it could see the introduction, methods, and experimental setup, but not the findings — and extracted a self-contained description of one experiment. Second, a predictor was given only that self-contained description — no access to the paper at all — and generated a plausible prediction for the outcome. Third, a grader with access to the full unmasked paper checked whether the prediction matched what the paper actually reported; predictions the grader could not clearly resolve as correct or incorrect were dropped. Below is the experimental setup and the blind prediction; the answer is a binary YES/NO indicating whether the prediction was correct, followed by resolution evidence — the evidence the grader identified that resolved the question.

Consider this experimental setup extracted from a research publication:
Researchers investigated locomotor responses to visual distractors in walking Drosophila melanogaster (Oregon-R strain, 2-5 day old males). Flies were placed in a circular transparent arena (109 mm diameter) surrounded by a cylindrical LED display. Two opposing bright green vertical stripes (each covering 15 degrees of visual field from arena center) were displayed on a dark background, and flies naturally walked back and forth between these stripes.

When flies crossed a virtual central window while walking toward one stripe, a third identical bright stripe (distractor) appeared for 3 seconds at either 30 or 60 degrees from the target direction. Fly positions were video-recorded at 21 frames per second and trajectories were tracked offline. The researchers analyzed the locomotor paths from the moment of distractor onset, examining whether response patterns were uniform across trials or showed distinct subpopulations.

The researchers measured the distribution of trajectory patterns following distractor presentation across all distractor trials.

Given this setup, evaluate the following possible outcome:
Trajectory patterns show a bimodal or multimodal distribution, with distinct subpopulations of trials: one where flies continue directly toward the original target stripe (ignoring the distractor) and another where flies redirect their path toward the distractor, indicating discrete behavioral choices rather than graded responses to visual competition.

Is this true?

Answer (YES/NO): NO